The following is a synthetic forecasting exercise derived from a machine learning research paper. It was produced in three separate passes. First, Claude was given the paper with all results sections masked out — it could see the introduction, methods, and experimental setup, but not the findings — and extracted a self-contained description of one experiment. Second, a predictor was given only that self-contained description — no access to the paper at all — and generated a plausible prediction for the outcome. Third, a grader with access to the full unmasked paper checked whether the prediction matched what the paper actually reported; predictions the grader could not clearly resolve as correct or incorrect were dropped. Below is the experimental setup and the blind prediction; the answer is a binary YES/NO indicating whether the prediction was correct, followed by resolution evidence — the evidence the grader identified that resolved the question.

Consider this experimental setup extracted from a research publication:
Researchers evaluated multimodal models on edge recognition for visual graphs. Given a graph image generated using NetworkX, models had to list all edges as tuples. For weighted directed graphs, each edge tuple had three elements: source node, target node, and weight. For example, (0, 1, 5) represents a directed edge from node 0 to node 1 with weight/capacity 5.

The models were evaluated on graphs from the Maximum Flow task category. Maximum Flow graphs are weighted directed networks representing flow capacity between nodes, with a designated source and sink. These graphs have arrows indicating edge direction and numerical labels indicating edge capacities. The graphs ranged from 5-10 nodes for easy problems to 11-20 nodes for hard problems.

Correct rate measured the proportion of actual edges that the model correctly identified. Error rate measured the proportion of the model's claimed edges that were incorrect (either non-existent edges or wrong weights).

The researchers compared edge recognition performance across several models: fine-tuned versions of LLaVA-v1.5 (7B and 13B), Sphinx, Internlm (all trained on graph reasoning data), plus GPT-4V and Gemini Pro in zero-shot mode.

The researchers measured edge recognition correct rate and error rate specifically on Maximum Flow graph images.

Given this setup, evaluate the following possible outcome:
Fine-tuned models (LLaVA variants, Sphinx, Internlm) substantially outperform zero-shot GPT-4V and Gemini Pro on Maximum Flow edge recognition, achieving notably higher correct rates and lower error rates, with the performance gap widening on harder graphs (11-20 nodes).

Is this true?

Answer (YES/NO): NO